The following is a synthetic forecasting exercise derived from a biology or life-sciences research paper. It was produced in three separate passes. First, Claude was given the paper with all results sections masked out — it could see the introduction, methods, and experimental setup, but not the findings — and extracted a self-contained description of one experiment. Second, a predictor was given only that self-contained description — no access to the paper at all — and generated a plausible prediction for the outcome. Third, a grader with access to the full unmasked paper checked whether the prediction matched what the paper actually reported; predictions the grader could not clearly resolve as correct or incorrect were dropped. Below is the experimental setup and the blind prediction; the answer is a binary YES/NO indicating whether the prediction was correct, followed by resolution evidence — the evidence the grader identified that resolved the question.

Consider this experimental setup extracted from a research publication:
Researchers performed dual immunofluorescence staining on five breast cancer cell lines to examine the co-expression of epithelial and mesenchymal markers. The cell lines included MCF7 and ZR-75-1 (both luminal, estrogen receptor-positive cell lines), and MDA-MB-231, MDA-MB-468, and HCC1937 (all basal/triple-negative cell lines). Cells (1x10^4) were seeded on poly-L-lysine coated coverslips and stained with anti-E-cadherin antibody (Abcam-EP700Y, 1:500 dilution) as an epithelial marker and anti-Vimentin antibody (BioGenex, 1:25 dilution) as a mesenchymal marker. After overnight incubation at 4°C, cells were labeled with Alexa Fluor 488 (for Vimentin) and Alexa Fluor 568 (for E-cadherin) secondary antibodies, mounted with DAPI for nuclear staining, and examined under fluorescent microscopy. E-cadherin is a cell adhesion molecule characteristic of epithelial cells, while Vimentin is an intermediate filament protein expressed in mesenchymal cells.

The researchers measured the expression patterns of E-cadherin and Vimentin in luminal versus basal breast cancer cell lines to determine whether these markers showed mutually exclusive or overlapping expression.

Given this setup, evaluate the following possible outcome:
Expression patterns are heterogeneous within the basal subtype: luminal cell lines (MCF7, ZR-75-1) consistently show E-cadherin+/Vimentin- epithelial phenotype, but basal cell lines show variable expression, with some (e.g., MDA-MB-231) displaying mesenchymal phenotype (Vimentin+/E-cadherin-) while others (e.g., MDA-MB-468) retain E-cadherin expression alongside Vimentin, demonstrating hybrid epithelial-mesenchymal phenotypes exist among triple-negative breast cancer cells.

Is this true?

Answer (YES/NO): YES